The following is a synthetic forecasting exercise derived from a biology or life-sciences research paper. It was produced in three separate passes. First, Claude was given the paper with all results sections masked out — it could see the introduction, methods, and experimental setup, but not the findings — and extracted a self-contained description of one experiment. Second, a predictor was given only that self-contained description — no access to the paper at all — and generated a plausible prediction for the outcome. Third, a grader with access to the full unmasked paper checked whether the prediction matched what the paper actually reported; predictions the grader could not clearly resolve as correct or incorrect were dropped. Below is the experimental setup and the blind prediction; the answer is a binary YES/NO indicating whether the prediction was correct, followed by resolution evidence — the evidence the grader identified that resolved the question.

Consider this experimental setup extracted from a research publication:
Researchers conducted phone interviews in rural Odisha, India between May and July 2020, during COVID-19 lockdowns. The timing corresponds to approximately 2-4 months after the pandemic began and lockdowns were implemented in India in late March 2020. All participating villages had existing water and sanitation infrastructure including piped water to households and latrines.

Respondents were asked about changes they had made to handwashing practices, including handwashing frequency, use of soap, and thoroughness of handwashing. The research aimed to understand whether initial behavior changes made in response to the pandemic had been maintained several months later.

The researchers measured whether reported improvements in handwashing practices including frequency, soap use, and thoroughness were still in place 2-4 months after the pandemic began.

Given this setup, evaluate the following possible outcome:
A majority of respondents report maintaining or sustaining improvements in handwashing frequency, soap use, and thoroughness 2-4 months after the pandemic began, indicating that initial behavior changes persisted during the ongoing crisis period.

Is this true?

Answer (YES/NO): YES